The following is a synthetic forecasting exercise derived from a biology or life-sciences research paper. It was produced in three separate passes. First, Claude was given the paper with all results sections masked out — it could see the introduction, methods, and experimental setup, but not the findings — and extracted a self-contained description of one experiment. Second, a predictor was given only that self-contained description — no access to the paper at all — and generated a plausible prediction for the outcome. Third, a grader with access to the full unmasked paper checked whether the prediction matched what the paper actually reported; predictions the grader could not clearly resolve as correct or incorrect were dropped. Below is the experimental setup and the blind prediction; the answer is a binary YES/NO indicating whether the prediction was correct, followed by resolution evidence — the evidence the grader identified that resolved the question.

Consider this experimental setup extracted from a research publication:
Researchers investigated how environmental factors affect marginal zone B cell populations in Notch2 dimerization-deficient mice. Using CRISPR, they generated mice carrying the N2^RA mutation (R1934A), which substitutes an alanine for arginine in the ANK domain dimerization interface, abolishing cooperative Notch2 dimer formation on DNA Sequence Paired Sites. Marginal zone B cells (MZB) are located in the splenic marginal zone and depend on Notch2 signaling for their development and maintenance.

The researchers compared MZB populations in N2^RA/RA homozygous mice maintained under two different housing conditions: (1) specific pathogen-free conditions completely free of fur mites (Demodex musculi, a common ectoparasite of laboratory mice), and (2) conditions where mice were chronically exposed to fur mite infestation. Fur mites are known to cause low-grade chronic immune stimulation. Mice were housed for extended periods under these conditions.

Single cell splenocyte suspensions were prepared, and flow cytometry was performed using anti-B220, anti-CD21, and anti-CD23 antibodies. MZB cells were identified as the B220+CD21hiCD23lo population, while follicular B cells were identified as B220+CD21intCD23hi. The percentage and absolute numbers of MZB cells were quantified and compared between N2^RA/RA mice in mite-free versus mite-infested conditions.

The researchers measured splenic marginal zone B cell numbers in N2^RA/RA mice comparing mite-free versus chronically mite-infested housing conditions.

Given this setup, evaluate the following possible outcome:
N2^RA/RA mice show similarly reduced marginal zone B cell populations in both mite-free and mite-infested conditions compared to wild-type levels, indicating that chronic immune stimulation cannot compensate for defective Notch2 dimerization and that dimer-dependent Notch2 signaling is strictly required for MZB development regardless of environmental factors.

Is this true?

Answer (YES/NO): NO